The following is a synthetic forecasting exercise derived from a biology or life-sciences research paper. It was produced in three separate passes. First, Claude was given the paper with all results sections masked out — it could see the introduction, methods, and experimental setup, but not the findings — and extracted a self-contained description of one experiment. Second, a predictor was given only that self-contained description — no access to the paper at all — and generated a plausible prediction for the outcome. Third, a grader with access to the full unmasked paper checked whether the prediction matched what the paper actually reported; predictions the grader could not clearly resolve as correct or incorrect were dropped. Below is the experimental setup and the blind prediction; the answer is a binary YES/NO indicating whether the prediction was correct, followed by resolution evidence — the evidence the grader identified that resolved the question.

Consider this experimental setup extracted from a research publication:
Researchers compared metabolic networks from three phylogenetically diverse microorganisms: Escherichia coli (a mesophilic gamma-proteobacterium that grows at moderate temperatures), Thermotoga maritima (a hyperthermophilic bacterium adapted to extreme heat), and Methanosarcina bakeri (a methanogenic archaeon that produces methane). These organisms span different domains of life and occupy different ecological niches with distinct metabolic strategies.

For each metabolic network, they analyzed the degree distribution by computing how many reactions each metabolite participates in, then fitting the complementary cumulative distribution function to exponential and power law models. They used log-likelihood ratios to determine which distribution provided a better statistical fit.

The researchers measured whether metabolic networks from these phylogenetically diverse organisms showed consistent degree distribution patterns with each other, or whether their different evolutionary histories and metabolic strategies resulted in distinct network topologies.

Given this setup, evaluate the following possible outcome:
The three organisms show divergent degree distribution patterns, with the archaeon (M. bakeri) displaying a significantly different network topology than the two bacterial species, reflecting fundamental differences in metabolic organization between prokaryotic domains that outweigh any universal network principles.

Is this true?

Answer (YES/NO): NO